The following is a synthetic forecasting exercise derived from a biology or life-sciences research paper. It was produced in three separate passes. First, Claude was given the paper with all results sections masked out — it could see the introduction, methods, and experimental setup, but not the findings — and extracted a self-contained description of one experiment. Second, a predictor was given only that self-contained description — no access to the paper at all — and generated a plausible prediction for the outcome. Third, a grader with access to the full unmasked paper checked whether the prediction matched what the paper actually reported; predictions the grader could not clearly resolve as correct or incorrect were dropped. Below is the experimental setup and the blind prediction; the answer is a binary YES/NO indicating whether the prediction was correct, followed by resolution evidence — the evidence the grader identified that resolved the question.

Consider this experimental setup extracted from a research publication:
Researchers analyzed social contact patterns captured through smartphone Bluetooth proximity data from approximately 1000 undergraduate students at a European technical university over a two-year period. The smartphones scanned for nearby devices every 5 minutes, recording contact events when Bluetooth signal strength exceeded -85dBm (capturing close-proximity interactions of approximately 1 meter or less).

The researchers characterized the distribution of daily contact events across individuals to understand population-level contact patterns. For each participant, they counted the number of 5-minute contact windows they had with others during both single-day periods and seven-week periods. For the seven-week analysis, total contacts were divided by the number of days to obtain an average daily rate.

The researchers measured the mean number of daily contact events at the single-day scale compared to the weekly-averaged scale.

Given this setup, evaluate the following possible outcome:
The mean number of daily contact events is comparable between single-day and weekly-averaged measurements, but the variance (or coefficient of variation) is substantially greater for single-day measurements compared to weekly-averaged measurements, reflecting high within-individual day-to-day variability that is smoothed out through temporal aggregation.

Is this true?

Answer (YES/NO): NO